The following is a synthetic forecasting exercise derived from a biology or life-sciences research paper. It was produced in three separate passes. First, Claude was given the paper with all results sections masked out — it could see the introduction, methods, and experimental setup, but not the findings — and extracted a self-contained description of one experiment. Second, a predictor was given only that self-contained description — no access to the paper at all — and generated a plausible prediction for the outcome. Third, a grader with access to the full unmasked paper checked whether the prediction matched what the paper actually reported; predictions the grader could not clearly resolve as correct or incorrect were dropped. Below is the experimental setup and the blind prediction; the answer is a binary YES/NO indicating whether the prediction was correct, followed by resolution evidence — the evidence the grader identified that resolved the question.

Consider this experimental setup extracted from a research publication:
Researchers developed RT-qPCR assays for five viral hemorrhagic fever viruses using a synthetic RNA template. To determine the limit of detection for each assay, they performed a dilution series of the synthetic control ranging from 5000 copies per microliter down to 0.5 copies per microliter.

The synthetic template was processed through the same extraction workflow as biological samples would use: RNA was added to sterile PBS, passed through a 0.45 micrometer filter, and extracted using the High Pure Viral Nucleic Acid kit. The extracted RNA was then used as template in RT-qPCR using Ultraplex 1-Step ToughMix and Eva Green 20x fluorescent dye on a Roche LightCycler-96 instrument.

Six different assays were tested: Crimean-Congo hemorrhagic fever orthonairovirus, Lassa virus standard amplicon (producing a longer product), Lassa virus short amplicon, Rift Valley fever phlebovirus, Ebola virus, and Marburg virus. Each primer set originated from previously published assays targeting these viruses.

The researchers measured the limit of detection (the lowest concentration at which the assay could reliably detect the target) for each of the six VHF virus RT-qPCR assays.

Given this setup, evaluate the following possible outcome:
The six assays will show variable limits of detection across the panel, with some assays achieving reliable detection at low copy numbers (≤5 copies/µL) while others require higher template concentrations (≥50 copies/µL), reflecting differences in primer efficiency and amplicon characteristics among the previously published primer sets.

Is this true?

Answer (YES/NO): NO